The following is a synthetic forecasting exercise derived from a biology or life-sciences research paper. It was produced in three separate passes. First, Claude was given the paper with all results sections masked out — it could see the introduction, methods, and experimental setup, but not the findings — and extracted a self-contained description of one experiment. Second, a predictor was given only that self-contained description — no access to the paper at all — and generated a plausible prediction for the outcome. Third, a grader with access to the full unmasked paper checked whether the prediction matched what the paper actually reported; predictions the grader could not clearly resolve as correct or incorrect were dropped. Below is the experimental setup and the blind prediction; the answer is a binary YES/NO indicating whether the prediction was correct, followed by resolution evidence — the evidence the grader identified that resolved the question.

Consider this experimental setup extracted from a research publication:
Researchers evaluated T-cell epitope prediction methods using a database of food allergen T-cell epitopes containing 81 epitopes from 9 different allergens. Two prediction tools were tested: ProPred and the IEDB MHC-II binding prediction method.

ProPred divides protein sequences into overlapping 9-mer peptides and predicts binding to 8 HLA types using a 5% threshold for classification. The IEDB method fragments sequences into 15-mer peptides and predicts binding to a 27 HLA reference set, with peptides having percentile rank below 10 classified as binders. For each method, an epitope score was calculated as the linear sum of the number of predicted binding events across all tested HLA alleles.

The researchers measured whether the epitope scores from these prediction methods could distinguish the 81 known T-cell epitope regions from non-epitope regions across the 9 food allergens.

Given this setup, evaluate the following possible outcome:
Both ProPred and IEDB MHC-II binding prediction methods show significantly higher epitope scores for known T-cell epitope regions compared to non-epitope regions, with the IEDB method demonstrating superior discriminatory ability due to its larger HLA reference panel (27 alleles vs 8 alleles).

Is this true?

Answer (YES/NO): NO